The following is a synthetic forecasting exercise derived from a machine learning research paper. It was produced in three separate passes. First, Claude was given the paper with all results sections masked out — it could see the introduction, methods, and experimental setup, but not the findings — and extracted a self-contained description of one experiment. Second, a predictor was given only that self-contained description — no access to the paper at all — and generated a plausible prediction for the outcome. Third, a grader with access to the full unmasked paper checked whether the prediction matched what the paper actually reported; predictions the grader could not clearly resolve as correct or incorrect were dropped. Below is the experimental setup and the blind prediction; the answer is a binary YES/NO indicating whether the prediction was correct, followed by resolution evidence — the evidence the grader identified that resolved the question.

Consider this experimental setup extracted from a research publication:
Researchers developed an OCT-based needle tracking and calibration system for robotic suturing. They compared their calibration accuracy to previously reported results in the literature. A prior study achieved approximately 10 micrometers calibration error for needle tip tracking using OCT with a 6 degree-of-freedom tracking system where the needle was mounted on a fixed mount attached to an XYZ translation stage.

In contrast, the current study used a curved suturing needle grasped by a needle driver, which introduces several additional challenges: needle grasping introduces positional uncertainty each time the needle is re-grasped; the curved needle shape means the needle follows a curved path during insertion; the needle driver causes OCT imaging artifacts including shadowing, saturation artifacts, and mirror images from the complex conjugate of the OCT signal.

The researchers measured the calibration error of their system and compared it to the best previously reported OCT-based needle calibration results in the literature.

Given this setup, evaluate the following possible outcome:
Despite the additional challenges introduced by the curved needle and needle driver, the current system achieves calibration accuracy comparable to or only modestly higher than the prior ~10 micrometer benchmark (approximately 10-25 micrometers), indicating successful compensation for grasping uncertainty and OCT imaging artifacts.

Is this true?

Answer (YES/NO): NO